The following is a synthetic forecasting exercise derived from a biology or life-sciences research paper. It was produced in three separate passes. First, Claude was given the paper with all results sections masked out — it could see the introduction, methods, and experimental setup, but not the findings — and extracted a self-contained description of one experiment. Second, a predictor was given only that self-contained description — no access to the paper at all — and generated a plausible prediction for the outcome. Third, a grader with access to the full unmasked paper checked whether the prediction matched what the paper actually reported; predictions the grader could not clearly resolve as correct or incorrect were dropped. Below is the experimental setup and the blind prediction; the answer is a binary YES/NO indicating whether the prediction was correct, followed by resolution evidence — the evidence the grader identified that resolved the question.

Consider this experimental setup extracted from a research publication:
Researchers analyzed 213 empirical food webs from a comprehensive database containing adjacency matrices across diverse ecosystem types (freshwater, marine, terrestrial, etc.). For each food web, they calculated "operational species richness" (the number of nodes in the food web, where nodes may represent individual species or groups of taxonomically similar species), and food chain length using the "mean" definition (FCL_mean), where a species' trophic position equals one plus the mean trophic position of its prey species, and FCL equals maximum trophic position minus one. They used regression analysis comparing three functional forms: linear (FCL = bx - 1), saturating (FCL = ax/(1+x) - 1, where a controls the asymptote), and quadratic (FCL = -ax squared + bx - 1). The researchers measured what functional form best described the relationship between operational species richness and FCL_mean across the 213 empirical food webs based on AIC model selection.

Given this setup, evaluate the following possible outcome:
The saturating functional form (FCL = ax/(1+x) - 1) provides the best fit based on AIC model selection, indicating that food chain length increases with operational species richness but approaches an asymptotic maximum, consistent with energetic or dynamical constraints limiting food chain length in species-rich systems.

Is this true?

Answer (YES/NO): YES